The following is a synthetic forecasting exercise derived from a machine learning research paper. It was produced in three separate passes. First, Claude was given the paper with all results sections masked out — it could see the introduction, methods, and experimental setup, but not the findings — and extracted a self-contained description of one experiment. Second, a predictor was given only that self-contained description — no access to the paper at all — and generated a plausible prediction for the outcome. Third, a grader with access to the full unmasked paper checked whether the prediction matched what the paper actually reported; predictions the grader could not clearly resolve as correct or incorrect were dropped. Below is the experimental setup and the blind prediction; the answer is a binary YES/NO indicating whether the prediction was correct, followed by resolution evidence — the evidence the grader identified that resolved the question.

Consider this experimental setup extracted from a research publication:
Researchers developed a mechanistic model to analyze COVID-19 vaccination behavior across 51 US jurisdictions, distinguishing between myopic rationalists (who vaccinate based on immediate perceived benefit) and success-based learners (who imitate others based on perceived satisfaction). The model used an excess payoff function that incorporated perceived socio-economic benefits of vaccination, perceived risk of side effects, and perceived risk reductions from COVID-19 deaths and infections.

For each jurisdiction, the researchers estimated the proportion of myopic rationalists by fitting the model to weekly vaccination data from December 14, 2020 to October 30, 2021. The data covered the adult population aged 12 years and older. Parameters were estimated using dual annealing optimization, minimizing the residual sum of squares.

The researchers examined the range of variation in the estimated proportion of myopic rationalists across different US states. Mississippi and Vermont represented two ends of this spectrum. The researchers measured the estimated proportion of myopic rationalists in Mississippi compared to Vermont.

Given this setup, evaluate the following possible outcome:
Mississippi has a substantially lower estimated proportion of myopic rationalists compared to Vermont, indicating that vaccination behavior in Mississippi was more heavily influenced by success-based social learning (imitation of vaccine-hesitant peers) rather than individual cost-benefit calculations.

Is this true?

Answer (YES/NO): NO